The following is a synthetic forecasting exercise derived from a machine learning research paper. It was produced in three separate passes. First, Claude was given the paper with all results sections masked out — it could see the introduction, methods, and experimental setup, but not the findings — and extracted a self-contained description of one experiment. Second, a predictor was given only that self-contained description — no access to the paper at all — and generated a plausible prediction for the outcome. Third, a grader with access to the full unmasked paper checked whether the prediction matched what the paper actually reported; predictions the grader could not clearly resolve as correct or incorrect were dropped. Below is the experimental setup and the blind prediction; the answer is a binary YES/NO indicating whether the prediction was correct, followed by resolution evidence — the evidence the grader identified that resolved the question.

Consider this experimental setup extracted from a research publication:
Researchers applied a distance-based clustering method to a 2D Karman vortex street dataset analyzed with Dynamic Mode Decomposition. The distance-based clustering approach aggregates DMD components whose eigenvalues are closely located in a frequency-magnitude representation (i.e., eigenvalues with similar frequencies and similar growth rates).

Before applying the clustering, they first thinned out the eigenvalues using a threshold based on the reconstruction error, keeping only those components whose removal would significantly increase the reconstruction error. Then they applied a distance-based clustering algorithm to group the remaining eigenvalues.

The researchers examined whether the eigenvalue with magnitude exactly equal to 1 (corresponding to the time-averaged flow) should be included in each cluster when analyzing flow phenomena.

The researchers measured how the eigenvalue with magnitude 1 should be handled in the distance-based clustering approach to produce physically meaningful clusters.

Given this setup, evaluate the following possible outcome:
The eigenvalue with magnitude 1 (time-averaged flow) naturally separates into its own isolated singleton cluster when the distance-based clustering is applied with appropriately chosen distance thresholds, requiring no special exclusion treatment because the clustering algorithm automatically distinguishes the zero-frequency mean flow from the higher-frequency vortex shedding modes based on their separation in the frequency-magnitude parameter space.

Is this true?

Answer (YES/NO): NO